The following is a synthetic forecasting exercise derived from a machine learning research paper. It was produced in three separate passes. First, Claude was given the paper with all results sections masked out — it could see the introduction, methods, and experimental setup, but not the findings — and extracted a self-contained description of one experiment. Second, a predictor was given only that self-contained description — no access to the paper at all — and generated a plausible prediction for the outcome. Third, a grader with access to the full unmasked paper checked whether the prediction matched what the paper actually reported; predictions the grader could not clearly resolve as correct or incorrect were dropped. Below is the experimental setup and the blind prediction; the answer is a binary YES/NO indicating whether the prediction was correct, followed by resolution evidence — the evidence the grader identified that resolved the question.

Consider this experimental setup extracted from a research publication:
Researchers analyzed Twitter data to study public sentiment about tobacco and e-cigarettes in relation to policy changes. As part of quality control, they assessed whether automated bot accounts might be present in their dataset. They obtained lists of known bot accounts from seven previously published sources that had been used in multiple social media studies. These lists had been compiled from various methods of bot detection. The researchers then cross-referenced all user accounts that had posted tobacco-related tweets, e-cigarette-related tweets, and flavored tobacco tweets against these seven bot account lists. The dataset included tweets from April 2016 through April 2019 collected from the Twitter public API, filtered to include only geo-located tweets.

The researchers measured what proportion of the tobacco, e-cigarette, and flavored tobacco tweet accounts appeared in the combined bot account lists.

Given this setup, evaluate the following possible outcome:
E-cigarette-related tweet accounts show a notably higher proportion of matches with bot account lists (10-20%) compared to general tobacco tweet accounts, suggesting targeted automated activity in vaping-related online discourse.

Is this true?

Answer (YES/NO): NO